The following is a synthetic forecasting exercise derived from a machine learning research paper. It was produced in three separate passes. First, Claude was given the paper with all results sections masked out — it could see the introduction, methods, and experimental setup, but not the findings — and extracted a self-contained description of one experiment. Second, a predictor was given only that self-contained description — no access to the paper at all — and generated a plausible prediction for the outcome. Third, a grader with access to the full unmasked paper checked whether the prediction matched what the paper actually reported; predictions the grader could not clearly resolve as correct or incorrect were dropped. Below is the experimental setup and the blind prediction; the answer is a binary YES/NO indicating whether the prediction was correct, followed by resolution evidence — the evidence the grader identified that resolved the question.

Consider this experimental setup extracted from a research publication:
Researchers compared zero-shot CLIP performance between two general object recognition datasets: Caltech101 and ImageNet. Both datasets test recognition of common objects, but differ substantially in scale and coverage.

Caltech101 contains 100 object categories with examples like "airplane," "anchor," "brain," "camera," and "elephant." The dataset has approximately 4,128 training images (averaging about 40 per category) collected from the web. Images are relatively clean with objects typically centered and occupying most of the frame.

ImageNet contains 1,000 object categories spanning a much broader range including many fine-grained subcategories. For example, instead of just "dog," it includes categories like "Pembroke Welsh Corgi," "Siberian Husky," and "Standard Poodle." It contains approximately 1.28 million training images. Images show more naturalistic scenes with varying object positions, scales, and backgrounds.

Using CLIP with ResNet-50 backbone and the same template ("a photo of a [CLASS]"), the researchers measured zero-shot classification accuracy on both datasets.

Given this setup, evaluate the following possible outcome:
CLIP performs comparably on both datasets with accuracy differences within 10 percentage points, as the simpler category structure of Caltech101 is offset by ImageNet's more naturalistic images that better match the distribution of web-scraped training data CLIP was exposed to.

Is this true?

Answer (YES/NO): NO